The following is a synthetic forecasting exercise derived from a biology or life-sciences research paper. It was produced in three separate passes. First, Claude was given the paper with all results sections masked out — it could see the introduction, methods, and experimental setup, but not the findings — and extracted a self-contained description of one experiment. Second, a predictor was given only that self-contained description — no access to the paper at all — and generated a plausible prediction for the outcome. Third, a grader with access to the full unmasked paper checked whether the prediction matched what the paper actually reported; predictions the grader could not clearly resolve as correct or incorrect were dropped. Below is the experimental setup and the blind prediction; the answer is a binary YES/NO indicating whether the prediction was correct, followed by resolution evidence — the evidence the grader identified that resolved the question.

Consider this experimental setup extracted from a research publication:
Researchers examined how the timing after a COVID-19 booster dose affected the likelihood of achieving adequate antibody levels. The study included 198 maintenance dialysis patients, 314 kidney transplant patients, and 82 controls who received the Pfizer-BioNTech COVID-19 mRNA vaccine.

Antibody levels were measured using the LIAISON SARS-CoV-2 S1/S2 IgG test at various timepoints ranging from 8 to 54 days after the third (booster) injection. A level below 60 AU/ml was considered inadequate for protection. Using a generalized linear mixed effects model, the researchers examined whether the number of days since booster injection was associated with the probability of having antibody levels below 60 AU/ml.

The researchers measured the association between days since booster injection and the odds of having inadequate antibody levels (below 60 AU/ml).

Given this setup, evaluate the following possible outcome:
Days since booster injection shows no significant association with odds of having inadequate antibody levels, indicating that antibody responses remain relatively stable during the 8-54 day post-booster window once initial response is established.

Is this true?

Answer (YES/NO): NO